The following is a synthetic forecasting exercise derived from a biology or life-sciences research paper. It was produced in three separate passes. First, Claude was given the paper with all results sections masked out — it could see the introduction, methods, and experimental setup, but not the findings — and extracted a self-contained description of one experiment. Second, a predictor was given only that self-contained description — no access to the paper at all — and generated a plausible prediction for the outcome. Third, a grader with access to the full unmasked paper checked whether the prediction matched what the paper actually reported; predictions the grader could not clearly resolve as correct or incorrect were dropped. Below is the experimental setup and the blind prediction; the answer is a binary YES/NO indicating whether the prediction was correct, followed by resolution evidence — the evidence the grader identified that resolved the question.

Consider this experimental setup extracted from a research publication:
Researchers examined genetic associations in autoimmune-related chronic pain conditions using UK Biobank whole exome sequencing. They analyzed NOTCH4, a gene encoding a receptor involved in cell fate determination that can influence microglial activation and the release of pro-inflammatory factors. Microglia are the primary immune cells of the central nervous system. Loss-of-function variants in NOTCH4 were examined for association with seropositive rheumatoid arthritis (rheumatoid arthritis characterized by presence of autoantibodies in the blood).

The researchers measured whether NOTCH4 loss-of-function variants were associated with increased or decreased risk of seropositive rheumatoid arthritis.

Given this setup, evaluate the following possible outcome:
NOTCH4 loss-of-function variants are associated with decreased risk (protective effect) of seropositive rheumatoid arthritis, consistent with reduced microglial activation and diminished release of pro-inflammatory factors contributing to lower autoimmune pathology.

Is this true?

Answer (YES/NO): YES